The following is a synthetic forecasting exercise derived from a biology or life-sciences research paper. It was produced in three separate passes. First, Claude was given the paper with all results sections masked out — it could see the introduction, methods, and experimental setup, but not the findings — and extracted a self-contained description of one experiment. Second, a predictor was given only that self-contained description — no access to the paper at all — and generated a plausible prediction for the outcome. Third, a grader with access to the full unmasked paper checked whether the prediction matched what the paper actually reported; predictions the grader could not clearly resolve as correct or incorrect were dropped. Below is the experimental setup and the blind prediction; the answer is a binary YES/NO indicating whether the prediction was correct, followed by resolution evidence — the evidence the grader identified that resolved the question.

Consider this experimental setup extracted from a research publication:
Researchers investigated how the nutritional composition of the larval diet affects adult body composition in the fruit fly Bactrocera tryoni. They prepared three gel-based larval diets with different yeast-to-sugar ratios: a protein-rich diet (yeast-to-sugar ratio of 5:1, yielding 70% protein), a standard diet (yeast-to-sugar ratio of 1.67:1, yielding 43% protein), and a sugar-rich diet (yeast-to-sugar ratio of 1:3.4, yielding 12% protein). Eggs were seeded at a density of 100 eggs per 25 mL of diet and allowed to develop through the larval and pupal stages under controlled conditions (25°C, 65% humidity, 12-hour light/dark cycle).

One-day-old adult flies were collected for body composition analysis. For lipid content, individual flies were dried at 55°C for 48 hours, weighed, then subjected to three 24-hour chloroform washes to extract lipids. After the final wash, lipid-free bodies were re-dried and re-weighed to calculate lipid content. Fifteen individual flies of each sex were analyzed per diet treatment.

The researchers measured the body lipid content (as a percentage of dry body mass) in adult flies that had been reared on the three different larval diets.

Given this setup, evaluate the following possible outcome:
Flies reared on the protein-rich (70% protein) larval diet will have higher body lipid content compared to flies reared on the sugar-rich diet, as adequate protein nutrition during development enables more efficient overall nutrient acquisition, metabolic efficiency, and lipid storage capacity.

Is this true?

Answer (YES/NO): NO